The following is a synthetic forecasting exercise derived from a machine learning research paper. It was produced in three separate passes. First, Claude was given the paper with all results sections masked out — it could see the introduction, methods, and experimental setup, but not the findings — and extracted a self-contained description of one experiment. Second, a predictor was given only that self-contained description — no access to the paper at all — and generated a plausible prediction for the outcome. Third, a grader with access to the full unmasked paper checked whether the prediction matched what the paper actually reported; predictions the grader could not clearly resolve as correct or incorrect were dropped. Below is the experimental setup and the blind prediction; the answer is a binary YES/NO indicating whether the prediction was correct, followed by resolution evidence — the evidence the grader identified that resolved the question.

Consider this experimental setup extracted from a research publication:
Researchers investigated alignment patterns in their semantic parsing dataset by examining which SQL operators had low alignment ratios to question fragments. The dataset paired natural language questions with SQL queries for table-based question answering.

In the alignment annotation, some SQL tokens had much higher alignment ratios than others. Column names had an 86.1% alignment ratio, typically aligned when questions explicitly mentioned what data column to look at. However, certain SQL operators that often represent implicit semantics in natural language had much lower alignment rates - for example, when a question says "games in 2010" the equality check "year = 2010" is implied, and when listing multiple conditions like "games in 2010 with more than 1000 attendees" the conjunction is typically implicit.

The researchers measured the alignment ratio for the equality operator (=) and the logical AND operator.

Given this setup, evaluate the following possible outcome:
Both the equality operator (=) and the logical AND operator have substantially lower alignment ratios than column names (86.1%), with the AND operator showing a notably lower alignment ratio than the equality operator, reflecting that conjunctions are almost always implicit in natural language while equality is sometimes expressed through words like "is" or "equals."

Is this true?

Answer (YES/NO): NO